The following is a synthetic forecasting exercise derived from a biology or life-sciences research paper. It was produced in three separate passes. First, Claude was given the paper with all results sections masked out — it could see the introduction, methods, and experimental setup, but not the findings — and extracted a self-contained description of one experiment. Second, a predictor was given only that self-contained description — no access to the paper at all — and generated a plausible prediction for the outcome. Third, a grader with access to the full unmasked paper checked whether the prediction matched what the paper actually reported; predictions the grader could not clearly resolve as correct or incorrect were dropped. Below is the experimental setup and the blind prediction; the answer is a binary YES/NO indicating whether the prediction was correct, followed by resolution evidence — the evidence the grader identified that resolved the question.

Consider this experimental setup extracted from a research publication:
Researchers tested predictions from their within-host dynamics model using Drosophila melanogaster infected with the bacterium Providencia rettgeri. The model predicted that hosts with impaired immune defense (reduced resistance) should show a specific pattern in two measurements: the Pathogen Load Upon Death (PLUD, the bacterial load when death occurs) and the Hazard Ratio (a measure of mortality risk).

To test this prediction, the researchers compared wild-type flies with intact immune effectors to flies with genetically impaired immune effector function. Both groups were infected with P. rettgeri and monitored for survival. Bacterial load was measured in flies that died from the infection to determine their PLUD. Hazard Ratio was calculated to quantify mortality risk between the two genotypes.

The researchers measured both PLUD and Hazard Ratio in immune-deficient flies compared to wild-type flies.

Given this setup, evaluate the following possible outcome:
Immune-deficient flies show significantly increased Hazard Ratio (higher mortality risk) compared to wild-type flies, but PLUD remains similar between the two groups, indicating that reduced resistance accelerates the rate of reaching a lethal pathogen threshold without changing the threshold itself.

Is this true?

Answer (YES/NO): NO